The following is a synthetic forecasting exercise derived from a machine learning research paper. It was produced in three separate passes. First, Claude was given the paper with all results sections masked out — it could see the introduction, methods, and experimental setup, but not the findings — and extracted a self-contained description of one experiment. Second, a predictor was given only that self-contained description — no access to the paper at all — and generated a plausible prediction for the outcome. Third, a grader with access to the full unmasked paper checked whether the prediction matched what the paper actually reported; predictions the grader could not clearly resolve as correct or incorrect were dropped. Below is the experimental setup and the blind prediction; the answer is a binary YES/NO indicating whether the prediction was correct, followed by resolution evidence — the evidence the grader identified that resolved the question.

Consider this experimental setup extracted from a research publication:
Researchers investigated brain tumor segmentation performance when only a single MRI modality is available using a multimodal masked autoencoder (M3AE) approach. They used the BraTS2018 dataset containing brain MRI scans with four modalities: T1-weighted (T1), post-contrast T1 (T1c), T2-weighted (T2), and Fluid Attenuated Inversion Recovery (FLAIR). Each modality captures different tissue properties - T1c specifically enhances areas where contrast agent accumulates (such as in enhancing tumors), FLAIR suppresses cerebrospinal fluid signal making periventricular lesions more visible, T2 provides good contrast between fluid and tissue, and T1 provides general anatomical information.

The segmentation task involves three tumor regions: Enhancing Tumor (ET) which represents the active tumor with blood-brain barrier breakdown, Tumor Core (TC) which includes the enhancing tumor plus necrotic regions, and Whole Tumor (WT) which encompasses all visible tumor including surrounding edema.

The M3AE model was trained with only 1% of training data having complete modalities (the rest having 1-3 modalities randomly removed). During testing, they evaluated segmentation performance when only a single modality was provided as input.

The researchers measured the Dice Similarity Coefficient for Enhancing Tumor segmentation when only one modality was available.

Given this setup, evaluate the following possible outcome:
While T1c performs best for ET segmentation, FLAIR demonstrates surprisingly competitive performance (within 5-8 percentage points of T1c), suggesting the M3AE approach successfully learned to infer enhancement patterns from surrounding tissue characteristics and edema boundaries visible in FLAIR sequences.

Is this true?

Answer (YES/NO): NO